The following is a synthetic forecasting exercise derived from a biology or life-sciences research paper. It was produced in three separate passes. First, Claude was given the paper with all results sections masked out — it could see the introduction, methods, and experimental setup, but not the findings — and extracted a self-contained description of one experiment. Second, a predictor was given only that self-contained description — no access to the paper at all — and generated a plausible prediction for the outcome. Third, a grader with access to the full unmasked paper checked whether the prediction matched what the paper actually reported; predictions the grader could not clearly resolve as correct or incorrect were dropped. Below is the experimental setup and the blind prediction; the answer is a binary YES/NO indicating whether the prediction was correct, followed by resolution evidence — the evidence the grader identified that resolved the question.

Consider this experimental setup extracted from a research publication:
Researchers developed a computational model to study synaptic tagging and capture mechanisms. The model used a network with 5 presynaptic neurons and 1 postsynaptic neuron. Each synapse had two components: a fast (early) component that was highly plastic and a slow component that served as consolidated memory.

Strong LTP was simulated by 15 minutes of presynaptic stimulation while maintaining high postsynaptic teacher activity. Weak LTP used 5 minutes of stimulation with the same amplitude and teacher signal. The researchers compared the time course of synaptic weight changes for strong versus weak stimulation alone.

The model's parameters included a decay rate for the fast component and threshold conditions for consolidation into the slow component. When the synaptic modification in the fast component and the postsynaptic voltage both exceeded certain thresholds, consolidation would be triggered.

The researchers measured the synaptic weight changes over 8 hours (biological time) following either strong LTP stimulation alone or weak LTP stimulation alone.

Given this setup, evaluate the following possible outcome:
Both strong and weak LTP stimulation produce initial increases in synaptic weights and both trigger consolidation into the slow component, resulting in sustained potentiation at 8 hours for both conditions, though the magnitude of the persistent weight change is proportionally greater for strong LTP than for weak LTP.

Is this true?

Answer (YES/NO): NO